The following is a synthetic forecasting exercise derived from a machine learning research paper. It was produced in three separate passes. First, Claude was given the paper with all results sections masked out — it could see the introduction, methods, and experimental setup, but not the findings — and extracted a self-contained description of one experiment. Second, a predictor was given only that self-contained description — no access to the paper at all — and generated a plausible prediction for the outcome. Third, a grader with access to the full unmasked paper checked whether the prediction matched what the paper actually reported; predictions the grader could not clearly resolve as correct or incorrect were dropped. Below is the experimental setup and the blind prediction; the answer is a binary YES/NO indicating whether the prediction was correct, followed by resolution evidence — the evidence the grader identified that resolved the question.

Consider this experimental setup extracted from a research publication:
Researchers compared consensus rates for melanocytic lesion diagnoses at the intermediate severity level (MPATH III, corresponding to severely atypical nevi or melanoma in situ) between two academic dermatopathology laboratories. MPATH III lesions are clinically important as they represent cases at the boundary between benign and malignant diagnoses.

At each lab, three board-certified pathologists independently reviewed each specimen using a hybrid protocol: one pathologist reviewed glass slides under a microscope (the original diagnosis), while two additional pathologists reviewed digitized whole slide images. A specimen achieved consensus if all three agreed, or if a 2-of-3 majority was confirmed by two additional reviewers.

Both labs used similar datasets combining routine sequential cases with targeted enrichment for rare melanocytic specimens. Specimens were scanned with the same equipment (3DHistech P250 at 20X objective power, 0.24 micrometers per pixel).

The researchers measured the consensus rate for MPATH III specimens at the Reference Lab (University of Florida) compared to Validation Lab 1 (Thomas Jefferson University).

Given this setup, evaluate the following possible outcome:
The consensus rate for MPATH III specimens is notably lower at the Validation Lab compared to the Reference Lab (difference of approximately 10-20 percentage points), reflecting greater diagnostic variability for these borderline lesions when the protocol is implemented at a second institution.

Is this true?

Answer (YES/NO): YES